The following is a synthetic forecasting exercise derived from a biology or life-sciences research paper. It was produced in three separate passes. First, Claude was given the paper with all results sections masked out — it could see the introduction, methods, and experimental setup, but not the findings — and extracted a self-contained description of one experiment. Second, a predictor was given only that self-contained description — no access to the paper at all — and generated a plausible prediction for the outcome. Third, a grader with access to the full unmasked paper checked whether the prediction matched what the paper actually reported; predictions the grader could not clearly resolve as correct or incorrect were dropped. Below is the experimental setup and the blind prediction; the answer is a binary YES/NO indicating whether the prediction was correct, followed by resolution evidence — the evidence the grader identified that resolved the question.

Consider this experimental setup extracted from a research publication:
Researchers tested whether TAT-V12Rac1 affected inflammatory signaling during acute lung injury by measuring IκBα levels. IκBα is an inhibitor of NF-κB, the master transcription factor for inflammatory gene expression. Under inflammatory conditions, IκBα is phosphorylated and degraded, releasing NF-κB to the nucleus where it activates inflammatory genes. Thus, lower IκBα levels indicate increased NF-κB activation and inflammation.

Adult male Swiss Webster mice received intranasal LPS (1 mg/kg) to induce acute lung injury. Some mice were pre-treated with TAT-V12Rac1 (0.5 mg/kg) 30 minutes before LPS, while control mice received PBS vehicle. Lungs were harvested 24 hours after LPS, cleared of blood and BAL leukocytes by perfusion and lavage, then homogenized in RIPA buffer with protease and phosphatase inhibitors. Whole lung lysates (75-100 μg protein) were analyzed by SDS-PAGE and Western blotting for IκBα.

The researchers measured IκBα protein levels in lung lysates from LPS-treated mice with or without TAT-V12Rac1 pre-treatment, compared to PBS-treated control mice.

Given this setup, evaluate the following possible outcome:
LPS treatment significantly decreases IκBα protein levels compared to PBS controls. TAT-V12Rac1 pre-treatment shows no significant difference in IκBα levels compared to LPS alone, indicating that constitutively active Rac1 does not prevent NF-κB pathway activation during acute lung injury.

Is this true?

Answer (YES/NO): NO